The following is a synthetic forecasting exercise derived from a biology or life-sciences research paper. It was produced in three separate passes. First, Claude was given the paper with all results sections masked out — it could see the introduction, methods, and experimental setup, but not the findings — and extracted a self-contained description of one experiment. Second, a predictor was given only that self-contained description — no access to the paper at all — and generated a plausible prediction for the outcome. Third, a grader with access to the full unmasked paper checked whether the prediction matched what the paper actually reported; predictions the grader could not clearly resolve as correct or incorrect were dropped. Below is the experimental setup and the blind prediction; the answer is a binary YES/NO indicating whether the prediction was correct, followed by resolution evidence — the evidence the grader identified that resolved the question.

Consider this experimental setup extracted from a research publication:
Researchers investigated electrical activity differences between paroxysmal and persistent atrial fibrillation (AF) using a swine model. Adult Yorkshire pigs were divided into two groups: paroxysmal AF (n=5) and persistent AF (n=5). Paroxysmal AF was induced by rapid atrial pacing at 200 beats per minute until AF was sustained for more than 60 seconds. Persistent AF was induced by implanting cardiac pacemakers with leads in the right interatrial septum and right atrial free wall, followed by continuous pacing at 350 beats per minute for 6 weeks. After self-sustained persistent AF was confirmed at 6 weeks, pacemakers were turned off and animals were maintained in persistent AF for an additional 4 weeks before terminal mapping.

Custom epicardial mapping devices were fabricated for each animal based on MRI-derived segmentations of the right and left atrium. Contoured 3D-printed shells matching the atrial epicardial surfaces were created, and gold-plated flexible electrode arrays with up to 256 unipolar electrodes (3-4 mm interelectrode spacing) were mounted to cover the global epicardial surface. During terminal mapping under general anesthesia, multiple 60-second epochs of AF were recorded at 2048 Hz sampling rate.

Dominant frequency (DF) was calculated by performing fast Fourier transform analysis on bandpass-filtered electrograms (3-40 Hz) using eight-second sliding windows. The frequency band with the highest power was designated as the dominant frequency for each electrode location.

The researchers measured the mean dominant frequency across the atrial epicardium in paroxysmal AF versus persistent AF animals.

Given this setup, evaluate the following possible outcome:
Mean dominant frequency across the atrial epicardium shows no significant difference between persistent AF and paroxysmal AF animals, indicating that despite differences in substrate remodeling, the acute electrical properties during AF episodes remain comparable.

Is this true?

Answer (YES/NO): NO